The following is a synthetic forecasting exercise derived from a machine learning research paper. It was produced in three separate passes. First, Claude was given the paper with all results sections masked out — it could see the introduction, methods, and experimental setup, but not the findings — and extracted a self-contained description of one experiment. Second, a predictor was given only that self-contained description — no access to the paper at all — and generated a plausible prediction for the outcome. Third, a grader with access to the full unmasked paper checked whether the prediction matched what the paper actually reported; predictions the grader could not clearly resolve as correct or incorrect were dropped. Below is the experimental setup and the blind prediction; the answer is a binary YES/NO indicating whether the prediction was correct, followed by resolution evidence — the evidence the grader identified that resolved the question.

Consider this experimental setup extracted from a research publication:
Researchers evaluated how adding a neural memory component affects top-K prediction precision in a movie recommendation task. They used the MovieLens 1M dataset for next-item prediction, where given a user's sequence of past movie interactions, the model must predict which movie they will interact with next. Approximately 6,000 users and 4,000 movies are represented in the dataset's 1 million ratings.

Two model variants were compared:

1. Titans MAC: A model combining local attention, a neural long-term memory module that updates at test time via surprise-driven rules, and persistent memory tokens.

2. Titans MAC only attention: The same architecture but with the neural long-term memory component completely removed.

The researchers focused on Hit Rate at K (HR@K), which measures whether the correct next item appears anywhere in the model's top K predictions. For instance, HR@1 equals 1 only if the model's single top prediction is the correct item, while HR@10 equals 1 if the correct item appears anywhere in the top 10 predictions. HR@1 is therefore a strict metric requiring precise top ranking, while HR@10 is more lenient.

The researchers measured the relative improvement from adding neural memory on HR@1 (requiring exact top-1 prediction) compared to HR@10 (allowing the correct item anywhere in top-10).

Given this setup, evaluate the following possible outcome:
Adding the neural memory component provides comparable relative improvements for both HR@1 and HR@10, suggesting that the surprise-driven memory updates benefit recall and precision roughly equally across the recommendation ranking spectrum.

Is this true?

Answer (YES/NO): NO